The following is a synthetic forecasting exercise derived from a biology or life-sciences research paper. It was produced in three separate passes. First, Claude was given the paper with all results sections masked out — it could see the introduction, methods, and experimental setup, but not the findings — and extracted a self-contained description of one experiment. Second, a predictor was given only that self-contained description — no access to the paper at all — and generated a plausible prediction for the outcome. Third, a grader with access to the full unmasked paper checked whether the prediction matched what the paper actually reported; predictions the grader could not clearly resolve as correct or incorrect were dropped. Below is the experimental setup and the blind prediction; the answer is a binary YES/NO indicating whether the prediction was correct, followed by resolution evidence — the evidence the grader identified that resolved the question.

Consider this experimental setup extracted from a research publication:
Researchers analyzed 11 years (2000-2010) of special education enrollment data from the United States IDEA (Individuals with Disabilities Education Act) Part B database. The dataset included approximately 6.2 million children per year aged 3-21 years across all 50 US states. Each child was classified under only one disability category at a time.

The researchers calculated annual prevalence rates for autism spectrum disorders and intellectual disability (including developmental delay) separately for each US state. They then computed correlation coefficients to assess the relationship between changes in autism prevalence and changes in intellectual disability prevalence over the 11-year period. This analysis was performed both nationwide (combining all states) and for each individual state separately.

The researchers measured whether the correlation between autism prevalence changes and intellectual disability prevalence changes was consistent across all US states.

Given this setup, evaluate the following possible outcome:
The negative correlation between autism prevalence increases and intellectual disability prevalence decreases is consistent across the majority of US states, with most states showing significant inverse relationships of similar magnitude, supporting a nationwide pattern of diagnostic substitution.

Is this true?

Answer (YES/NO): NO